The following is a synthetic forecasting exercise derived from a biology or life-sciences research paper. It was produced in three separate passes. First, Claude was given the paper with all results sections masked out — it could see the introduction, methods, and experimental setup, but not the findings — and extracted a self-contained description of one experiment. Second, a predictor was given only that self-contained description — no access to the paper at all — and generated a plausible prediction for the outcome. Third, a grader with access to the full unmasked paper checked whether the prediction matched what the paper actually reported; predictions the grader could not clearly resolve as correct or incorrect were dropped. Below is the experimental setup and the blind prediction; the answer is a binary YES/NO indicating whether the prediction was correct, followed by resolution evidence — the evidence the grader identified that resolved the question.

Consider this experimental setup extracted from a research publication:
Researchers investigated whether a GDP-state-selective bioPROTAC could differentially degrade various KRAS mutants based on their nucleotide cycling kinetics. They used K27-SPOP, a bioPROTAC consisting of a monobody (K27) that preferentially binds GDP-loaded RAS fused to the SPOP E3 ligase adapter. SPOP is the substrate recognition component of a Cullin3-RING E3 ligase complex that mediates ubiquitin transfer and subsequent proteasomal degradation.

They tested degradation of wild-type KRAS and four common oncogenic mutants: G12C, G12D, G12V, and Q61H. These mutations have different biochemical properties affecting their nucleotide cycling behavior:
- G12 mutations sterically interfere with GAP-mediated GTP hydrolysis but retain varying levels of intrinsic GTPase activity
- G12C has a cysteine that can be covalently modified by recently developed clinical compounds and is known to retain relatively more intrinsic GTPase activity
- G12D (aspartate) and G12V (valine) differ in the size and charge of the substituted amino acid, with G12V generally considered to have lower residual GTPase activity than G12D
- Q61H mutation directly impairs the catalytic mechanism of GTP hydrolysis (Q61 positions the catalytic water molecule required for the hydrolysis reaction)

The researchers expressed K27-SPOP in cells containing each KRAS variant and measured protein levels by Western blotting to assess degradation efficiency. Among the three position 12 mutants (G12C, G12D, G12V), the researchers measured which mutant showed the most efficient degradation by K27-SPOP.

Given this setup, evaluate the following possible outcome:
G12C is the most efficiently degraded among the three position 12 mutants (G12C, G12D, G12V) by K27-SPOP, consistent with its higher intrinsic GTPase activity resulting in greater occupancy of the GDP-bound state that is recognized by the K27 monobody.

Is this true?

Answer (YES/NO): YES